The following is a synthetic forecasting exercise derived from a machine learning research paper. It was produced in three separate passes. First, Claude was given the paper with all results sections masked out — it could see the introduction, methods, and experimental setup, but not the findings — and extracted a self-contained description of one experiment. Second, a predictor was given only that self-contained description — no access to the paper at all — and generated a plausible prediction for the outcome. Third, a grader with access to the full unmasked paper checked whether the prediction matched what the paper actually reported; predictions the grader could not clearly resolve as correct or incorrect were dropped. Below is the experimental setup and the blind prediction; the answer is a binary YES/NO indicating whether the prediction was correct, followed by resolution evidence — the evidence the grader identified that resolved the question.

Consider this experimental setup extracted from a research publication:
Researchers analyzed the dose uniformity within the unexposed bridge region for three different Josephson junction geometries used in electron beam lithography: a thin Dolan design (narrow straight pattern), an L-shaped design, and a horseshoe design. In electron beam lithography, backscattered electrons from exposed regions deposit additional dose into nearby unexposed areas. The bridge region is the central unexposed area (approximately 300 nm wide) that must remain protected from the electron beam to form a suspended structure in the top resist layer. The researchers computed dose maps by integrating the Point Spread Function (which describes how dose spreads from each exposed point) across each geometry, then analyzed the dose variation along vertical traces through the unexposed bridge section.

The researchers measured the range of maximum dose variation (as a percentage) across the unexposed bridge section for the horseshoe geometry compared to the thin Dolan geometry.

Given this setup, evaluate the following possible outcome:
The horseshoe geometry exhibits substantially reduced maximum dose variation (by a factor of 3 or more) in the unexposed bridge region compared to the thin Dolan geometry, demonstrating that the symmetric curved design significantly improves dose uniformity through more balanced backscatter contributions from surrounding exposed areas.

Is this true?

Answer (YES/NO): NO